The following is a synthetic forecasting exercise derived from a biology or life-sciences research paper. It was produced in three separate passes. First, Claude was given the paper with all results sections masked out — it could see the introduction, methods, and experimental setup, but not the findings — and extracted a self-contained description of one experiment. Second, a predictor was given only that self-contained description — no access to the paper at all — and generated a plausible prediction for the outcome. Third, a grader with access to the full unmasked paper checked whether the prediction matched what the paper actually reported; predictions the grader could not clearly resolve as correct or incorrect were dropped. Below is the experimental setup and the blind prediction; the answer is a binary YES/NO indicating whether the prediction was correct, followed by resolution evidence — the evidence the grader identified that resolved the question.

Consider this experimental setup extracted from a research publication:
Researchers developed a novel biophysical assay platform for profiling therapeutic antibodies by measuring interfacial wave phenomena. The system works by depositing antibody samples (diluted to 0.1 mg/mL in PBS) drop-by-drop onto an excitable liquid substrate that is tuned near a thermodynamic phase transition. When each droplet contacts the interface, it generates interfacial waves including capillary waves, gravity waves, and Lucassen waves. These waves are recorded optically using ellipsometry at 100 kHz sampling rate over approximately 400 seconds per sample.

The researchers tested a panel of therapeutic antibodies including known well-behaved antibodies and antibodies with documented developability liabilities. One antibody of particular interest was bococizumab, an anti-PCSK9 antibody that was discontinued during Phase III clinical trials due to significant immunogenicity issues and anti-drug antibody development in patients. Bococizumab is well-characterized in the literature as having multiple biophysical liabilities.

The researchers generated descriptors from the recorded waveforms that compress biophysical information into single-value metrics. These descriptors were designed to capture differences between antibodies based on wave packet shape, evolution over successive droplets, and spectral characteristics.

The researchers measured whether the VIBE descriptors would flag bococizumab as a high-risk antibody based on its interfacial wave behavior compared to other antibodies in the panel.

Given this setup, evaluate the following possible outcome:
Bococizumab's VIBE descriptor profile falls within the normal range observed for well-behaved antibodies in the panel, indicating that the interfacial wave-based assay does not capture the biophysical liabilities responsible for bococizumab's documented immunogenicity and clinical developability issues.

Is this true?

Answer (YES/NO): YES